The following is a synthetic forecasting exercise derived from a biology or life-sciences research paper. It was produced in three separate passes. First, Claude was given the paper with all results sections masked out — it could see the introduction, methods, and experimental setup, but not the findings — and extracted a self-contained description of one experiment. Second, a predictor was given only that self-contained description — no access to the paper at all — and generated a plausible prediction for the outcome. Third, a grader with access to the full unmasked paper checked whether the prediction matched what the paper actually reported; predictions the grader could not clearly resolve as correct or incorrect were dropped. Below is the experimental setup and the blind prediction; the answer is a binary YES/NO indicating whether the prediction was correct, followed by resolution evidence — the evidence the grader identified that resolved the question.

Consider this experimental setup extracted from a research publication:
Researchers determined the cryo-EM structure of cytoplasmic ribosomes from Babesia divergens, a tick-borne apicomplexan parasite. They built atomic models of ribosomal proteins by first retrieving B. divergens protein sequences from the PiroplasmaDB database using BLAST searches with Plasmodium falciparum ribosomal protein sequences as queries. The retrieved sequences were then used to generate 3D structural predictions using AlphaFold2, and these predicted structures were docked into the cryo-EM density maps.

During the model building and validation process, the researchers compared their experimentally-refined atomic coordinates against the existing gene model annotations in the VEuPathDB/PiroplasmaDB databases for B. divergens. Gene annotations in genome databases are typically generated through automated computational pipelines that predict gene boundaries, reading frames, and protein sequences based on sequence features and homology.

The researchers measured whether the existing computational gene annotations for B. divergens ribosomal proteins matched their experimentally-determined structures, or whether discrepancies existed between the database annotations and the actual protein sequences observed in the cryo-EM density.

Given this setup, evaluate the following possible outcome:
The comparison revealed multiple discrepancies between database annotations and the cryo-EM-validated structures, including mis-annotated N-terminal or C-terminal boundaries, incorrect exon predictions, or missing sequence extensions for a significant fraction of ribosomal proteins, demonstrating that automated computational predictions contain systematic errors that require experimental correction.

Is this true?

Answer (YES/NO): NO